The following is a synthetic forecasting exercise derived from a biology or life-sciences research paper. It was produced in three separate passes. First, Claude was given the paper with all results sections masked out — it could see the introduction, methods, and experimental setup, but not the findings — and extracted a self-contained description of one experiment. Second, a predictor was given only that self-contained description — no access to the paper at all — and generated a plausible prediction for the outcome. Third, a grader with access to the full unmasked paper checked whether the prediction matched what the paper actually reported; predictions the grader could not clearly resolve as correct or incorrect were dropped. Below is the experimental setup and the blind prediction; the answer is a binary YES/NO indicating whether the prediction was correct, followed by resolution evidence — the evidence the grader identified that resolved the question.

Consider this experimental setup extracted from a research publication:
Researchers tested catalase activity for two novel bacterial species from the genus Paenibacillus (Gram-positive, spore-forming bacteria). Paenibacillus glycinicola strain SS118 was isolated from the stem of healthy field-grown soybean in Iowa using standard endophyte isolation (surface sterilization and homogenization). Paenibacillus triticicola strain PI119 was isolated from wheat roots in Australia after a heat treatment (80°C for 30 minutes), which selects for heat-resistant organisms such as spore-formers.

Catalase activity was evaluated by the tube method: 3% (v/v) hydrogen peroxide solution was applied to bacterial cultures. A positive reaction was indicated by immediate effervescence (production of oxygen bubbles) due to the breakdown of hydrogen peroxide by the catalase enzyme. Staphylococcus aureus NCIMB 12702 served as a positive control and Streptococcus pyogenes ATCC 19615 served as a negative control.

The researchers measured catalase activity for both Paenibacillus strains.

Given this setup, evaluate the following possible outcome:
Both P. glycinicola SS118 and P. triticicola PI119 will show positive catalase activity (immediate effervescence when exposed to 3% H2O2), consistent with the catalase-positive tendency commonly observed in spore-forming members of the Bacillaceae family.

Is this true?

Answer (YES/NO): NO